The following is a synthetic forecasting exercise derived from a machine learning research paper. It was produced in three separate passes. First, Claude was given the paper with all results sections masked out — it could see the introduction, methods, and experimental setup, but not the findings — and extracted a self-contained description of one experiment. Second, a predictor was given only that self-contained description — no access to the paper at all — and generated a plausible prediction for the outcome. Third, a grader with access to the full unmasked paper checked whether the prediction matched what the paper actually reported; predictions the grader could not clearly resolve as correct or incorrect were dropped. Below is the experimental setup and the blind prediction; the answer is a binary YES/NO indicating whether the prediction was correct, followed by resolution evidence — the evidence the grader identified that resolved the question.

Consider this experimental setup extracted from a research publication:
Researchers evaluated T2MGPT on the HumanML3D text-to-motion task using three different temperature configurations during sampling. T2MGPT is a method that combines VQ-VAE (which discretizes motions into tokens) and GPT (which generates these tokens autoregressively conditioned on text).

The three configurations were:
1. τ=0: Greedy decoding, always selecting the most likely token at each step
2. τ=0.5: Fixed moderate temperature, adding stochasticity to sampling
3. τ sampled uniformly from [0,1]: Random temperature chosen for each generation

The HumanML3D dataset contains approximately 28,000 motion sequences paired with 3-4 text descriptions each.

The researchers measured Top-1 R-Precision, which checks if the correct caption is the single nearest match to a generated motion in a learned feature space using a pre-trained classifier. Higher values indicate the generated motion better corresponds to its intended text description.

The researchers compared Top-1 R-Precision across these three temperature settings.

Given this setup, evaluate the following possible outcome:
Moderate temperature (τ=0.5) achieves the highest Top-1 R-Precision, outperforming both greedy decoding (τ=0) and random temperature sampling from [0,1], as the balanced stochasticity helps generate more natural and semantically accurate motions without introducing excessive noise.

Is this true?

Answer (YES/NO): NO